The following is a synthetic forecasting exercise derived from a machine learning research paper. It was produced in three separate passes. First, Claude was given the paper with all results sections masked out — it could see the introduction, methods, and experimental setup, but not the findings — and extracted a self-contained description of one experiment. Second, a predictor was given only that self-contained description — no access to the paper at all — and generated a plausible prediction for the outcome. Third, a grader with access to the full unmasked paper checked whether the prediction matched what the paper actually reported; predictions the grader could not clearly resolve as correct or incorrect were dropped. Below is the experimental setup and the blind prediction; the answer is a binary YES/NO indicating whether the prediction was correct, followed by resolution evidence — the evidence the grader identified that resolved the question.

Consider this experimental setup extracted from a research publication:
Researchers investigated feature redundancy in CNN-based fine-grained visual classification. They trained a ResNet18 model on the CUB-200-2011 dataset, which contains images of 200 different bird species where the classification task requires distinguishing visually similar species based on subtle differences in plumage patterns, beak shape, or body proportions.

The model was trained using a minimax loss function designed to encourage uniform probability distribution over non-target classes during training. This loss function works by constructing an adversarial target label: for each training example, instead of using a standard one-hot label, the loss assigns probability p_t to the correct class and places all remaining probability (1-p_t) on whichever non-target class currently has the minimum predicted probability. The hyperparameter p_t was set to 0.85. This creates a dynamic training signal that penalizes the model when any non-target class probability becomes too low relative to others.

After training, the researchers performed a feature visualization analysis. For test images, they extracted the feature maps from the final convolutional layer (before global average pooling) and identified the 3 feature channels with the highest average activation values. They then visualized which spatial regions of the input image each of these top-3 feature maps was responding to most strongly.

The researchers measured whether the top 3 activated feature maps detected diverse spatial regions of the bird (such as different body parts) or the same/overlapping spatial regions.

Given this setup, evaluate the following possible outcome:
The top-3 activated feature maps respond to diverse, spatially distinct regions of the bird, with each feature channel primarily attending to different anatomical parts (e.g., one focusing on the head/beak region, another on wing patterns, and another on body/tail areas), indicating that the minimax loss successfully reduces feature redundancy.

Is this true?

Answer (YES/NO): NO